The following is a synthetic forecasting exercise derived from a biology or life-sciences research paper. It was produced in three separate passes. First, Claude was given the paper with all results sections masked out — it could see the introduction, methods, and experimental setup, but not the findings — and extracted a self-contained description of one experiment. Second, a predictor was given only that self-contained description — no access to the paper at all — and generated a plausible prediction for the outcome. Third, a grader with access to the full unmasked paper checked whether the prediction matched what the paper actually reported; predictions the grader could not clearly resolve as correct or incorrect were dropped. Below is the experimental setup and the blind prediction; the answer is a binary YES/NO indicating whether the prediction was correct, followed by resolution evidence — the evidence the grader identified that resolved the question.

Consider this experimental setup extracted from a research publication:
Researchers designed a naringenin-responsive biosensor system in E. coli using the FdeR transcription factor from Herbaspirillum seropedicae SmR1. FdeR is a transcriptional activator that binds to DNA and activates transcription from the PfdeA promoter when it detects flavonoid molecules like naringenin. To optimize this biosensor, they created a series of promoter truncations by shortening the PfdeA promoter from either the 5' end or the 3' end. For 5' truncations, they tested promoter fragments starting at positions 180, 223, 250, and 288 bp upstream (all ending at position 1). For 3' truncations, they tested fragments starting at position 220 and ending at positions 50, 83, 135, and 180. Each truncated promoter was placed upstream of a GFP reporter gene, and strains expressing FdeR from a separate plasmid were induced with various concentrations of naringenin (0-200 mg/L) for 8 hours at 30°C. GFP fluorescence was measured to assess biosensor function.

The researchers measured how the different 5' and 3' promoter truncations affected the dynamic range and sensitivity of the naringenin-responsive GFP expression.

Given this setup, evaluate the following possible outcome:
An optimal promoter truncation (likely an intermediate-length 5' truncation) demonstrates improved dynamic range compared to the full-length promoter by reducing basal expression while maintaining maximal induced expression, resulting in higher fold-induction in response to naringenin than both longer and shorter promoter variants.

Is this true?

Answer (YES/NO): NO